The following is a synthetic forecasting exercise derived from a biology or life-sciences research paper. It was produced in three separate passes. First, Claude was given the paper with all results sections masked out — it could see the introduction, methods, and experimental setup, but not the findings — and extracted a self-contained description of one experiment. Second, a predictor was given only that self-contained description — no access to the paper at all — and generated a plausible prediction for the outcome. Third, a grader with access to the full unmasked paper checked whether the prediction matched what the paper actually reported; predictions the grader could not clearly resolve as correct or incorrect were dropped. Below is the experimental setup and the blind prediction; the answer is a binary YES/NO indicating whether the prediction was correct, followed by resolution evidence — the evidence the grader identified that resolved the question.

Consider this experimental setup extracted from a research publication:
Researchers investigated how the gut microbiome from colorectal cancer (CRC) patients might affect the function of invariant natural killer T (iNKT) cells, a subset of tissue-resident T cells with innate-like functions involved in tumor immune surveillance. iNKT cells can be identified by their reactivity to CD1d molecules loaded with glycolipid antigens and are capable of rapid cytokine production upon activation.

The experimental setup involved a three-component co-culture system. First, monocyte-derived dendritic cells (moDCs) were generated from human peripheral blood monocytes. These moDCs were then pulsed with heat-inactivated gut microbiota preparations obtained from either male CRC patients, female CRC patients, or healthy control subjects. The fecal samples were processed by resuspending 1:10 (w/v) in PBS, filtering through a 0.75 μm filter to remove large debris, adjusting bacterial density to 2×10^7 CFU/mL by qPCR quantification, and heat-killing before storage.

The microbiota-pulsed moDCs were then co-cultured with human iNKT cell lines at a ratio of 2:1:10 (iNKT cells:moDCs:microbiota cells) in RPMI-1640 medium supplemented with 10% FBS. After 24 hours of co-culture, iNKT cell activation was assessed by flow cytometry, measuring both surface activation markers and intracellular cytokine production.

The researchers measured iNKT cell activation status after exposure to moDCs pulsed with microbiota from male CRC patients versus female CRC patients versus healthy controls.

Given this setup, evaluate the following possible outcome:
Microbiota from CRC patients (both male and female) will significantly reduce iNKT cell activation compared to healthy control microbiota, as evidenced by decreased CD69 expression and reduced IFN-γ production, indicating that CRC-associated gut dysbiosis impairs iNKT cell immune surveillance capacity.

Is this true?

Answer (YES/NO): NO